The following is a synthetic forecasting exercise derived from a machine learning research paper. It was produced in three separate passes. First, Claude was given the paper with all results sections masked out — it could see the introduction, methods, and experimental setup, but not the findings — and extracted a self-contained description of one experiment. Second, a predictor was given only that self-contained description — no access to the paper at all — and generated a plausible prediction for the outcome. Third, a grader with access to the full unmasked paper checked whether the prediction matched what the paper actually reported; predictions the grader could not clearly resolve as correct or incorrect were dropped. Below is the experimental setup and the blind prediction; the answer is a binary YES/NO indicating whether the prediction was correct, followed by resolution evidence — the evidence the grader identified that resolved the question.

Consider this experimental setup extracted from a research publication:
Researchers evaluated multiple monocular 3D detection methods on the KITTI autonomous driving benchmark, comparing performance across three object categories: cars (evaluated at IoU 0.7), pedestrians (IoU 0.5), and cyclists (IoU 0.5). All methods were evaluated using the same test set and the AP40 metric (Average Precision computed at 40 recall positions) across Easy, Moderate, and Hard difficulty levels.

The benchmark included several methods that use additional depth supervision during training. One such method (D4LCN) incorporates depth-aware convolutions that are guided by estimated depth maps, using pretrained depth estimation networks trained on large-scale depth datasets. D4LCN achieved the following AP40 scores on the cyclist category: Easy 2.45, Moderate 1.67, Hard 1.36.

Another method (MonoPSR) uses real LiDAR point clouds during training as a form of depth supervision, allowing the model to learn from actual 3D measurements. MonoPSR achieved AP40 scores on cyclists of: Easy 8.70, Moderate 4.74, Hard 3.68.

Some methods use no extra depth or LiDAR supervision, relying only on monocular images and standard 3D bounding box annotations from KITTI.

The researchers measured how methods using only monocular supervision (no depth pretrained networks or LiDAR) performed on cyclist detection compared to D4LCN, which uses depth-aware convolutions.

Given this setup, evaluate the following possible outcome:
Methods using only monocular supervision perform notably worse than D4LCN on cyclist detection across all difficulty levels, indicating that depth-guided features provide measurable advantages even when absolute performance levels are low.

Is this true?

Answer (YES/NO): NO